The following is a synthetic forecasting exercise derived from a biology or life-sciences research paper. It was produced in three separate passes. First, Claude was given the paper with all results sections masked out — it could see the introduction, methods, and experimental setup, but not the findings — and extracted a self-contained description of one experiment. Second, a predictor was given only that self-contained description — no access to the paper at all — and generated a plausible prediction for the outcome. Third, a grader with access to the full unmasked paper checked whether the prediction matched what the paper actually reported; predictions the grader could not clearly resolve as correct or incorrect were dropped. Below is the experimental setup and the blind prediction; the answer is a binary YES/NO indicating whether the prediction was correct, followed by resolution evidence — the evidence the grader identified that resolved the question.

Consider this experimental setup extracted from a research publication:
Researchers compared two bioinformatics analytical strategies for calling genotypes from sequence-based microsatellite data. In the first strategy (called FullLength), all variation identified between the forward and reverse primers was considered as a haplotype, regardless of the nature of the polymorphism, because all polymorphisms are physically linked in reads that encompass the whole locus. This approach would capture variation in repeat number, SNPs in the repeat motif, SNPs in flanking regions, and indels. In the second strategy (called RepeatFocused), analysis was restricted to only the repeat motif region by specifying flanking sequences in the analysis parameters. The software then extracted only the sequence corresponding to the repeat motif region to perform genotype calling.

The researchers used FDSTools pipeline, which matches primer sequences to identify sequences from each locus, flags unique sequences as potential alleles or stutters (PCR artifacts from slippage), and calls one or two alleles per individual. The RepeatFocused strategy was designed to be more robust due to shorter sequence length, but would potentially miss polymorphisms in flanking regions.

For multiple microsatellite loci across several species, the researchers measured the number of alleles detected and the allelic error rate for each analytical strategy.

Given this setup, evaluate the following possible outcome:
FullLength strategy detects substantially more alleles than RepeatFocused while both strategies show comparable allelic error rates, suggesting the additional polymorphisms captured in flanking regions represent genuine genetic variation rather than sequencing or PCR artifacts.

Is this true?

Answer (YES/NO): NO